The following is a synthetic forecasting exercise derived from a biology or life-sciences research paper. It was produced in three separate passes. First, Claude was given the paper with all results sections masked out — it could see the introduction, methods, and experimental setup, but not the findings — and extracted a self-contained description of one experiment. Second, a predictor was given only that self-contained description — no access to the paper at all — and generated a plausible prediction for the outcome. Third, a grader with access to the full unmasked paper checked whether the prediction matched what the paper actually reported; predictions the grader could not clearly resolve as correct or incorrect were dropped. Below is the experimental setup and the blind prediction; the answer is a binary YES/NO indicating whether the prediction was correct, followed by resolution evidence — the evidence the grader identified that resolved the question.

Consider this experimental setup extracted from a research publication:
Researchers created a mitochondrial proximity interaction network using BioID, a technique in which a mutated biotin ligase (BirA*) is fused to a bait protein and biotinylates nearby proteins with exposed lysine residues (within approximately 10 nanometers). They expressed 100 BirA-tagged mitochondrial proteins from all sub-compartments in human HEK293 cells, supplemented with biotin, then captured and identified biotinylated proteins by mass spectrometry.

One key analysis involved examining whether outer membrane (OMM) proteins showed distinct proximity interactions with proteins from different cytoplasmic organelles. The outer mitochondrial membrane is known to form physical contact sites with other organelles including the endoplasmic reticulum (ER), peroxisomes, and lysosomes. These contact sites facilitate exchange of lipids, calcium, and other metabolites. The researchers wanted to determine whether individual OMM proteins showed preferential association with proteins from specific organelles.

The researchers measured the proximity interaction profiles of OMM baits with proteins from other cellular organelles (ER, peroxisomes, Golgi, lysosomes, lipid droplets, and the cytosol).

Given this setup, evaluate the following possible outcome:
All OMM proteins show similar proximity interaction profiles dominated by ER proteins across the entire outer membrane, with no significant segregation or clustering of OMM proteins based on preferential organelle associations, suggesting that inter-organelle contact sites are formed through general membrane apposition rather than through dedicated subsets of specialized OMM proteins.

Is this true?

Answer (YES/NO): NO